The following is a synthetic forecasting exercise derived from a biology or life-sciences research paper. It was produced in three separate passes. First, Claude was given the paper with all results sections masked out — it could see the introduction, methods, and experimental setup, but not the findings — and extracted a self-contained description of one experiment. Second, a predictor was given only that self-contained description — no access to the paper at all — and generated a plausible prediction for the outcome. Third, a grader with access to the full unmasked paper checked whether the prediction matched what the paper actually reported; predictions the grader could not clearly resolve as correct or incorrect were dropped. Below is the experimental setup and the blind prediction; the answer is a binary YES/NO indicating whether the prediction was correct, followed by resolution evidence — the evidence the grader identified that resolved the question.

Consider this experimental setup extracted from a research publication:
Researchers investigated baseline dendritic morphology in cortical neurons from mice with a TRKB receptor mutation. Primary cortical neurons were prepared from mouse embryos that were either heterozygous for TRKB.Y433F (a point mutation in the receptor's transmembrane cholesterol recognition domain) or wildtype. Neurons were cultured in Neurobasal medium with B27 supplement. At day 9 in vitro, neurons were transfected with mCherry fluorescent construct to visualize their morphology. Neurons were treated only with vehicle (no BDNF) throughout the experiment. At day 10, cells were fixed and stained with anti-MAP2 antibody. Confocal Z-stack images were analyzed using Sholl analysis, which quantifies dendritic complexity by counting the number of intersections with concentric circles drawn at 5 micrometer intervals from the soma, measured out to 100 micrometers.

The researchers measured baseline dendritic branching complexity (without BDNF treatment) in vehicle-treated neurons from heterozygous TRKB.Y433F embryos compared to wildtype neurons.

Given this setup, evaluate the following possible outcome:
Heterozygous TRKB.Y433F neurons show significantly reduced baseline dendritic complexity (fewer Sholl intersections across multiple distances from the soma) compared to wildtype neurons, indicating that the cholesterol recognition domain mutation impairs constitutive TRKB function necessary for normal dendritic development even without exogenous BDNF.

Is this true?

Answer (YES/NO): NO